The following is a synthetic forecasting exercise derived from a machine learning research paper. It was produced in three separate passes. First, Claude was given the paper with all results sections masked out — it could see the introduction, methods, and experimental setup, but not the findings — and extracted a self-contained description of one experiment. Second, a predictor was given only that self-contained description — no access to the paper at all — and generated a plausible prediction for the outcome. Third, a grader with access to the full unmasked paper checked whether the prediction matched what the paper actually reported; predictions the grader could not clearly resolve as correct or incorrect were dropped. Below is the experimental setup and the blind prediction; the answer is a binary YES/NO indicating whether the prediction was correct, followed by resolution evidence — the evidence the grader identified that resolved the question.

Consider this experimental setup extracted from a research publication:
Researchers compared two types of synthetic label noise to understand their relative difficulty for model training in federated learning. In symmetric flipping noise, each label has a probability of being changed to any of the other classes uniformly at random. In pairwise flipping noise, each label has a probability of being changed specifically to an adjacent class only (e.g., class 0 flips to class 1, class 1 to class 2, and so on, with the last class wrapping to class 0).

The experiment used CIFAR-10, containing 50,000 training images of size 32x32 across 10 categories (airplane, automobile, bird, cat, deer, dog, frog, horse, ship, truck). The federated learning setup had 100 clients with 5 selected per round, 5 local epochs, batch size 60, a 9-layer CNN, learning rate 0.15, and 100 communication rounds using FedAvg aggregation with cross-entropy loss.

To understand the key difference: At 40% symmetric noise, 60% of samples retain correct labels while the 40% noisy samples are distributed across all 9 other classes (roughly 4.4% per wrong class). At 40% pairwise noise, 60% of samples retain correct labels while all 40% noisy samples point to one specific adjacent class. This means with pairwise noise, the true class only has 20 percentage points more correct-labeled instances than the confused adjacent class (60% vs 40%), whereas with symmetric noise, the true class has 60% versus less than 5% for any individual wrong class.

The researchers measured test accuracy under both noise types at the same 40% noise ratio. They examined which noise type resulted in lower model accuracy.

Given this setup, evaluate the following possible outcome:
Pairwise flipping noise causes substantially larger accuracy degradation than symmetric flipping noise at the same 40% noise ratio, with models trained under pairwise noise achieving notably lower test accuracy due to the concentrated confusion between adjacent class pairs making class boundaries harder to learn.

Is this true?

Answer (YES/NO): NO